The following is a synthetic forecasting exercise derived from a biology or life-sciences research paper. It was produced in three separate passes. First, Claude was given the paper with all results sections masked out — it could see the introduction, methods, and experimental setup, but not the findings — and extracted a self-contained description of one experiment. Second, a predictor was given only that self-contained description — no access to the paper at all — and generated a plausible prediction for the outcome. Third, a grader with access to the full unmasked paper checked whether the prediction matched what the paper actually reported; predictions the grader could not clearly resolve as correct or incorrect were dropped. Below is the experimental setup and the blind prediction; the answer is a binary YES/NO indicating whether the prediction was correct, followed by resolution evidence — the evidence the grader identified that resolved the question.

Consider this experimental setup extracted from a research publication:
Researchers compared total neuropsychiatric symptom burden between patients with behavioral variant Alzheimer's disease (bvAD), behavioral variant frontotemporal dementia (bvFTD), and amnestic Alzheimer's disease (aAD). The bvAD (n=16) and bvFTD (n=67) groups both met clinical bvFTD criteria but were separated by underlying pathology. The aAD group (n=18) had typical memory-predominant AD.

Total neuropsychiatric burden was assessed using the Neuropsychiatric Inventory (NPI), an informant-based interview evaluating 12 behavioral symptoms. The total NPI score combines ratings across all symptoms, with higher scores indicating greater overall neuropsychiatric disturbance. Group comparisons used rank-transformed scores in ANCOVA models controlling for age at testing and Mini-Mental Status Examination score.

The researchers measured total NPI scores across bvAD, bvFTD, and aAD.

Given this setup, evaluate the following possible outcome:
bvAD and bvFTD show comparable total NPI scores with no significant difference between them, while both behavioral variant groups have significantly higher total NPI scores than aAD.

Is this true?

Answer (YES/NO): NO